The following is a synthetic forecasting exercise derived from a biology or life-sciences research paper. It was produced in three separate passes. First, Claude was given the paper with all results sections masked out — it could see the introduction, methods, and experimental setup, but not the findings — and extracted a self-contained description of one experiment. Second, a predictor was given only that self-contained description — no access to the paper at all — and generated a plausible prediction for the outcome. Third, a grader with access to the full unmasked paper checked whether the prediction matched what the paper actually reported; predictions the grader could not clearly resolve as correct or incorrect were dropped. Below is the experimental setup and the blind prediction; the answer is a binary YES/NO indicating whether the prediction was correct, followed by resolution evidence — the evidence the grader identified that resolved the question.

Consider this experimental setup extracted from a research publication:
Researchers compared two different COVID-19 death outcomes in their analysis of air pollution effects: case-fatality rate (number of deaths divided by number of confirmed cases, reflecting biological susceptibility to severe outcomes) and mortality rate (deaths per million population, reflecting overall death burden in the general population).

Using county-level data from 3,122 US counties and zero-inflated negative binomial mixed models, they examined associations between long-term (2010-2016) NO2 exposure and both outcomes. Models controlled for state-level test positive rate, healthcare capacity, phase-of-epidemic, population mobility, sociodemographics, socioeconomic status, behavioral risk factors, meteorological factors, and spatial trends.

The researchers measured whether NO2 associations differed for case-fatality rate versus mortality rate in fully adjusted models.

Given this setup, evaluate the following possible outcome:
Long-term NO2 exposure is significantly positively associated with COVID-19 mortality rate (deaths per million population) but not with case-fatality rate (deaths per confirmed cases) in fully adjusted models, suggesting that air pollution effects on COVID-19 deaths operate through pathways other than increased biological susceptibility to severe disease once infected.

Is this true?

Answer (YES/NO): NO